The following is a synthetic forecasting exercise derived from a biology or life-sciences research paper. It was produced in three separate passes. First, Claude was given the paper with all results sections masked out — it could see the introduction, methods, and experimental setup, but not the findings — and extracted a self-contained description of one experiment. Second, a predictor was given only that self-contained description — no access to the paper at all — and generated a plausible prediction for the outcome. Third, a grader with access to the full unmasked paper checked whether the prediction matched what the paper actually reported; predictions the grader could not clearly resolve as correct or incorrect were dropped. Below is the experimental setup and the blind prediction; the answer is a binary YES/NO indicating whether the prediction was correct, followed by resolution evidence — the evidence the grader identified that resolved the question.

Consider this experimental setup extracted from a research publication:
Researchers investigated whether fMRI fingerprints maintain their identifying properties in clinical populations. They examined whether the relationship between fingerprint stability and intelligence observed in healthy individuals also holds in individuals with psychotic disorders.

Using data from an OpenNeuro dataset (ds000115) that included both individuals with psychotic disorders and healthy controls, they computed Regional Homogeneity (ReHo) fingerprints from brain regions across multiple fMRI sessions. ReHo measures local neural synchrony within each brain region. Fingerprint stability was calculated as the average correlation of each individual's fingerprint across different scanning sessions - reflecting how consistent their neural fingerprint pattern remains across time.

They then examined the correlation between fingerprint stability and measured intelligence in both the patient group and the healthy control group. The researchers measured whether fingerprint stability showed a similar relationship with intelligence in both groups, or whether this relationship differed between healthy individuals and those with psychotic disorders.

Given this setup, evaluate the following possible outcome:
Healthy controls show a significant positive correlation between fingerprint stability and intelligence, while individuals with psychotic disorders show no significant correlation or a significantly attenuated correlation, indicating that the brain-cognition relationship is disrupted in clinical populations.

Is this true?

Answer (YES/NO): NO